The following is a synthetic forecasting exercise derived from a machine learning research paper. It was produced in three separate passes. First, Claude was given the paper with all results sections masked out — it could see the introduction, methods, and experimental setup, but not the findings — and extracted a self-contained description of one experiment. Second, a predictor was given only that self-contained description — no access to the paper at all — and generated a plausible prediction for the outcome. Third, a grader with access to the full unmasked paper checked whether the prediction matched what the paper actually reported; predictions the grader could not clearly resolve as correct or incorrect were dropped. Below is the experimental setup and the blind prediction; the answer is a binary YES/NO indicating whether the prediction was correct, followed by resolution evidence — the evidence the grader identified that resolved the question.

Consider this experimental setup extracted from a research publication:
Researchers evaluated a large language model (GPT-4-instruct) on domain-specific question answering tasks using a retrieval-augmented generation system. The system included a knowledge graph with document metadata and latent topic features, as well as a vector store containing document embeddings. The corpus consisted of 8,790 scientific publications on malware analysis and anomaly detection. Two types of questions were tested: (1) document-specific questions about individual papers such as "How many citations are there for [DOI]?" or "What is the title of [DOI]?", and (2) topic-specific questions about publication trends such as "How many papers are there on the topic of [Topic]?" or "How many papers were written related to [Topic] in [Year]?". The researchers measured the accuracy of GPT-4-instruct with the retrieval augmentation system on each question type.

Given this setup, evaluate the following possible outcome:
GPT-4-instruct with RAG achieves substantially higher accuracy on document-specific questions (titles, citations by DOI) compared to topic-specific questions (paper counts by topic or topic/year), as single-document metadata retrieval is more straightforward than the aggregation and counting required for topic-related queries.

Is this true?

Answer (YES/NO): NO